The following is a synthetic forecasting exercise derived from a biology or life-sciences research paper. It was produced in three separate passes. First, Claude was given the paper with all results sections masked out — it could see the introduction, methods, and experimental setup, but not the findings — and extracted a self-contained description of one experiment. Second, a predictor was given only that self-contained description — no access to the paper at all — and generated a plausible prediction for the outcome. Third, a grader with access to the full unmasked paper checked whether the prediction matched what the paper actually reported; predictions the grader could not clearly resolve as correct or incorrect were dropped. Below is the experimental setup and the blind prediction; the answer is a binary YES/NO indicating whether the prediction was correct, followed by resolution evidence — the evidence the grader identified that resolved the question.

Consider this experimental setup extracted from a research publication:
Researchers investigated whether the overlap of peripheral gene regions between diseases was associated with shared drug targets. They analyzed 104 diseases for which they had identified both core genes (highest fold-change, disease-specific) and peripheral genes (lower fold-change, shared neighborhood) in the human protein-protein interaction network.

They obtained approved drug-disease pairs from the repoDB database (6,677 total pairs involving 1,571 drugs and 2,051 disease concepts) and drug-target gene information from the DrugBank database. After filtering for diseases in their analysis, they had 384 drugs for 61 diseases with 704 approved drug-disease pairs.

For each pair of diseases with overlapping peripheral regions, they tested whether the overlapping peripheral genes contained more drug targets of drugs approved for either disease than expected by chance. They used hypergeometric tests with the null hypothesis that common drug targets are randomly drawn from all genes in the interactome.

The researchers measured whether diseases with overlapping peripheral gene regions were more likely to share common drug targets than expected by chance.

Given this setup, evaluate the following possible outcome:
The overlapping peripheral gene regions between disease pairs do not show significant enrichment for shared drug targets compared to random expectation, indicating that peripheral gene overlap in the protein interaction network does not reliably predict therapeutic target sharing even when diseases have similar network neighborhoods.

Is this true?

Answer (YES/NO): NO